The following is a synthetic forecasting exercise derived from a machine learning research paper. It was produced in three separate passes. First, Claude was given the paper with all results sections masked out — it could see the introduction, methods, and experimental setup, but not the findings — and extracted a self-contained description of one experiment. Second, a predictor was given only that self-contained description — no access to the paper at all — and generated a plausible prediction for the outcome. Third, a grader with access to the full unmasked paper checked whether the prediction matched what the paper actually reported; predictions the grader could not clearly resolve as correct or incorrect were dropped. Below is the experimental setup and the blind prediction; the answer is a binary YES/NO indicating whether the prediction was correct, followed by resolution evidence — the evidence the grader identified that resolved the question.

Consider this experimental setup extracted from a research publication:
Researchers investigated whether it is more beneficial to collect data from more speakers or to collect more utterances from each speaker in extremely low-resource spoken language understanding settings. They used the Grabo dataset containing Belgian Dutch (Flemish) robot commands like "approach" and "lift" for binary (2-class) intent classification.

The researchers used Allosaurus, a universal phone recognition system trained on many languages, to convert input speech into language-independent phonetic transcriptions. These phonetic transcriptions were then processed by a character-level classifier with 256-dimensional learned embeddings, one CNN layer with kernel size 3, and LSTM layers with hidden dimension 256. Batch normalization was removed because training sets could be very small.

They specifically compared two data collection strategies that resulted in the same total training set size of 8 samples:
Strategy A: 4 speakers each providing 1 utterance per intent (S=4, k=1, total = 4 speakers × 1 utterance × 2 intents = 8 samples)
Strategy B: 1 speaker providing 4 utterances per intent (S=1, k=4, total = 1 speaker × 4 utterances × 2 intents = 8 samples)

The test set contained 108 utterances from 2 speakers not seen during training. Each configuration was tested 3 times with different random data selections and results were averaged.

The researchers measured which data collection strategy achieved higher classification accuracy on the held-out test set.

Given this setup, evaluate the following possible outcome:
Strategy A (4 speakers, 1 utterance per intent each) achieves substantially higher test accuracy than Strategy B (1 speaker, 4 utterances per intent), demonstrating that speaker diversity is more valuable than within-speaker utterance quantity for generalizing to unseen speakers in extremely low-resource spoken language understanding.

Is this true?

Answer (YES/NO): NO